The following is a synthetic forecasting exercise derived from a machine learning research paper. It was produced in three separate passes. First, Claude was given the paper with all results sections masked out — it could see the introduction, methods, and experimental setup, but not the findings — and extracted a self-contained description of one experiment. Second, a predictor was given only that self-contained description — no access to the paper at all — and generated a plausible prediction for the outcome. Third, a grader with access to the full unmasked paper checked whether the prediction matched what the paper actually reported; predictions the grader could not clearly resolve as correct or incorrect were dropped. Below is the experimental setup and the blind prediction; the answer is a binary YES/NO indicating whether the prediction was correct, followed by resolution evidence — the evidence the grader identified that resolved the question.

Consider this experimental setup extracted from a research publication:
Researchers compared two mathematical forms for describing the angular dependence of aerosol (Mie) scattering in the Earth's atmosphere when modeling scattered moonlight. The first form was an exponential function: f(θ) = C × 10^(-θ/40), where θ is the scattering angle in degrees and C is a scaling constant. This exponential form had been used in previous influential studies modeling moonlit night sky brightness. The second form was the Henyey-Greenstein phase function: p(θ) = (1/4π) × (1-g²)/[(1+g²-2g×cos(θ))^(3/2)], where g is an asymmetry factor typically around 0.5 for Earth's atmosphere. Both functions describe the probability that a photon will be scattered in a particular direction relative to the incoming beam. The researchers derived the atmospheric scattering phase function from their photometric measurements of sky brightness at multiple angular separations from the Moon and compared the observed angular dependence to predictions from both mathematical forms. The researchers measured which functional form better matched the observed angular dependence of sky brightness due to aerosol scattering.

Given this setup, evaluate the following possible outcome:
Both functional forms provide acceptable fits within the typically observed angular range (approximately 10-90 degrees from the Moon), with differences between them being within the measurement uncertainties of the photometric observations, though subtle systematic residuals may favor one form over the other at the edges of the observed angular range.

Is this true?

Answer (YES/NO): NO